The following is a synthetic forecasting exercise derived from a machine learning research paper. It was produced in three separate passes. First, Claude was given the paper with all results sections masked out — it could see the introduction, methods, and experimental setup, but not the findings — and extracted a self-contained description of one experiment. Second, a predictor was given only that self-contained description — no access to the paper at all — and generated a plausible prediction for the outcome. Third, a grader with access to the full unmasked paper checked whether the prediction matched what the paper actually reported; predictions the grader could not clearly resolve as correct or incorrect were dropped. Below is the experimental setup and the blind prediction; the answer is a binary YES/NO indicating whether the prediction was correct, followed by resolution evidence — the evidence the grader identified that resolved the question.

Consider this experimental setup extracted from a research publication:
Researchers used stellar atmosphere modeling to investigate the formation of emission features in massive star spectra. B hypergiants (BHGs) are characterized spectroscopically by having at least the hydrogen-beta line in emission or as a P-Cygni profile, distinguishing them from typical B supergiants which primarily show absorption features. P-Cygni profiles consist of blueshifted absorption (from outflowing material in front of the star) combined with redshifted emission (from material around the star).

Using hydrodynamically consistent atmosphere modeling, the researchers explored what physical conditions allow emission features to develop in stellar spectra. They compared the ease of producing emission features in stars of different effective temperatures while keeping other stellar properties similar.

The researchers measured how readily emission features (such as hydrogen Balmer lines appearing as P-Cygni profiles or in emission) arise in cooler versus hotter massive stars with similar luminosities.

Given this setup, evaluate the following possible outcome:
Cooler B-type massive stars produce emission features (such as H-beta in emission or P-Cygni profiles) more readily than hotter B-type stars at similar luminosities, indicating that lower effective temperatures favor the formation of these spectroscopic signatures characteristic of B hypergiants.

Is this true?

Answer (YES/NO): YES